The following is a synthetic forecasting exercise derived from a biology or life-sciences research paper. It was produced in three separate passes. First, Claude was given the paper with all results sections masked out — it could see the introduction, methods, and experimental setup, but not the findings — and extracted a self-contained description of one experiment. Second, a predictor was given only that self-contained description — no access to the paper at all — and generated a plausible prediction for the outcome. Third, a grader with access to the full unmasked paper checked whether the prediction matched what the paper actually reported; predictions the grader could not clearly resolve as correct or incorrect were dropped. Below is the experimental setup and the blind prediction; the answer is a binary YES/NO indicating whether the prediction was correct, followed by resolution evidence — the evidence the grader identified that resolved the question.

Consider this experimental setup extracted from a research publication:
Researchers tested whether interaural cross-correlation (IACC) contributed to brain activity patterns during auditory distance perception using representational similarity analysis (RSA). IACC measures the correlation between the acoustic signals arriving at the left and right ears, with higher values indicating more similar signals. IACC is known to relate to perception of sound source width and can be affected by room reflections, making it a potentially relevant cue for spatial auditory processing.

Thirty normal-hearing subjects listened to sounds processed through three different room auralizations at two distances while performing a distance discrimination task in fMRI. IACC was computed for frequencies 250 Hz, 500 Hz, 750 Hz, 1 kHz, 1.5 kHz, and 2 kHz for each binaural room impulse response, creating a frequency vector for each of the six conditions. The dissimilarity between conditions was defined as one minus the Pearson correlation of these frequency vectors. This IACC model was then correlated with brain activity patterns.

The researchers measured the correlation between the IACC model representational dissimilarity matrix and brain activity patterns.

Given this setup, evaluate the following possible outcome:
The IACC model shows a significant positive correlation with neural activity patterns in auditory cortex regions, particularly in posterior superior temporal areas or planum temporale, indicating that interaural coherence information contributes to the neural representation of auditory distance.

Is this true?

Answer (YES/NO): NO